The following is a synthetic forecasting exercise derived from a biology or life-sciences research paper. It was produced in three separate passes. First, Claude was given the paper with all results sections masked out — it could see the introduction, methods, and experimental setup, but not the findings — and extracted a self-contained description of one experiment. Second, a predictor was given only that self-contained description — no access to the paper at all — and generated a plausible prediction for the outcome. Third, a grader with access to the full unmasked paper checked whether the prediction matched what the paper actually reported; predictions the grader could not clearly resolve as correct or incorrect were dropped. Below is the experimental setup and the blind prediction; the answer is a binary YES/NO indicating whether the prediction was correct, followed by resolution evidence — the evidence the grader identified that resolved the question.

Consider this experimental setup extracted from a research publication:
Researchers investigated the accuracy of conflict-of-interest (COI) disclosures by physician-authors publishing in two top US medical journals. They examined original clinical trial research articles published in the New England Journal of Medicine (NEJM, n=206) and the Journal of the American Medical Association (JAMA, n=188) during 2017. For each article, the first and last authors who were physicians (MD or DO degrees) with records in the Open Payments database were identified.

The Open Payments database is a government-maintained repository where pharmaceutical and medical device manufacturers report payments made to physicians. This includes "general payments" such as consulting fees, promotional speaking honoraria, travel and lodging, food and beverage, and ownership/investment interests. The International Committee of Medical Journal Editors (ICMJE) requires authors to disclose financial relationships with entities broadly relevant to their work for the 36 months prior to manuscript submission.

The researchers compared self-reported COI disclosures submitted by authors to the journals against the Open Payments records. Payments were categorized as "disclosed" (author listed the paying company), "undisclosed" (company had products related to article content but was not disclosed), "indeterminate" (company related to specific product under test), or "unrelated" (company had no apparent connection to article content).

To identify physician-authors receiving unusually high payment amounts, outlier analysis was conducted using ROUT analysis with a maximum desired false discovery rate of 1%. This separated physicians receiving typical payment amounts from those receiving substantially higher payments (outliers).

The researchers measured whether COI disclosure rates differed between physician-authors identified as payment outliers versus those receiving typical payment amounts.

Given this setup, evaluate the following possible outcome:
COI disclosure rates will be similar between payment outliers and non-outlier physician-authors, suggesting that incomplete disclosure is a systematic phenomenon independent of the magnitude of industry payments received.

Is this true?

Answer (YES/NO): YES